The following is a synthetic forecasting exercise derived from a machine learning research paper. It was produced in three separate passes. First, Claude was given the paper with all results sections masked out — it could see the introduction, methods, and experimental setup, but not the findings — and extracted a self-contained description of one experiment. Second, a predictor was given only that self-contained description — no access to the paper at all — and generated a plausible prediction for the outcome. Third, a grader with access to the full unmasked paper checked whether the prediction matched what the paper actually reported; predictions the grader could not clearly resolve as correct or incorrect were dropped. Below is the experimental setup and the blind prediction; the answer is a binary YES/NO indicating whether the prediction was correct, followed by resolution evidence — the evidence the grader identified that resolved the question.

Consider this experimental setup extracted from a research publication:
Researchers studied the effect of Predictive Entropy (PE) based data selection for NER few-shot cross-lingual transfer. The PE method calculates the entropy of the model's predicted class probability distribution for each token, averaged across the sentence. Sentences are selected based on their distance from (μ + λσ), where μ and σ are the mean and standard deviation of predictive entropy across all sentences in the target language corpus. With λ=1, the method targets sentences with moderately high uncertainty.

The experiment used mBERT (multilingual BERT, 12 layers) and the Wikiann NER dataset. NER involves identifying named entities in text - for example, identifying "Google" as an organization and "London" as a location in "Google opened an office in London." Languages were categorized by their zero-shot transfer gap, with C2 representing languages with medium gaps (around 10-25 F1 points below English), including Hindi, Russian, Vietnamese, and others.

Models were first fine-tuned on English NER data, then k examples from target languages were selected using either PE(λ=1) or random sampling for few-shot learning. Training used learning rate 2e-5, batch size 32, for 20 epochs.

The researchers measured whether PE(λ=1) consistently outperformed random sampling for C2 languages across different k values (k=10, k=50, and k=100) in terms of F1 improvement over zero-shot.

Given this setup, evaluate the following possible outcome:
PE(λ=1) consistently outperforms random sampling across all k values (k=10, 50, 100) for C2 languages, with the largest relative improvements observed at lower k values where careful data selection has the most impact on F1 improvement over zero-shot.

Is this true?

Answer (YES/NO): NO